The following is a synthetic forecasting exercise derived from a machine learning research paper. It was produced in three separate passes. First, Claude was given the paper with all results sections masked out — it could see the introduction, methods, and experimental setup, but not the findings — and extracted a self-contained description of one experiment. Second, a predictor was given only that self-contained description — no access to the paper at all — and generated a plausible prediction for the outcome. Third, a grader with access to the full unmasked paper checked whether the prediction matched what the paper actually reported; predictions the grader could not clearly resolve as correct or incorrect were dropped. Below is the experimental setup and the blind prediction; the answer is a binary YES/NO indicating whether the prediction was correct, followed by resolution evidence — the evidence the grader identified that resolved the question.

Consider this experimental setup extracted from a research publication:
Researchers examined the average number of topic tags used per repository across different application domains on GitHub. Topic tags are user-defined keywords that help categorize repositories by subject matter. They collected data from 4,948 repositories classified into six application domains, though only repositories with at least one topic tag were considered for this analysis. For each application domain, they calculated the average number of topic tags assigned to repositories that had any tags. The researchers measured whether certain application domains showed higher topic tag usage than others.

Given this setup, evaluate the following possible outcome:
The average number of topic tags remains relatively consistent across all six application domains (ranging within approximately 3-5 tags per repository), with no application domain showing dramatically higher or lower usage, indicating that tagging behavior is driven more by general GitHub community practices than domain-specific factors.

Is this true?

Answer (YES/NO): YES